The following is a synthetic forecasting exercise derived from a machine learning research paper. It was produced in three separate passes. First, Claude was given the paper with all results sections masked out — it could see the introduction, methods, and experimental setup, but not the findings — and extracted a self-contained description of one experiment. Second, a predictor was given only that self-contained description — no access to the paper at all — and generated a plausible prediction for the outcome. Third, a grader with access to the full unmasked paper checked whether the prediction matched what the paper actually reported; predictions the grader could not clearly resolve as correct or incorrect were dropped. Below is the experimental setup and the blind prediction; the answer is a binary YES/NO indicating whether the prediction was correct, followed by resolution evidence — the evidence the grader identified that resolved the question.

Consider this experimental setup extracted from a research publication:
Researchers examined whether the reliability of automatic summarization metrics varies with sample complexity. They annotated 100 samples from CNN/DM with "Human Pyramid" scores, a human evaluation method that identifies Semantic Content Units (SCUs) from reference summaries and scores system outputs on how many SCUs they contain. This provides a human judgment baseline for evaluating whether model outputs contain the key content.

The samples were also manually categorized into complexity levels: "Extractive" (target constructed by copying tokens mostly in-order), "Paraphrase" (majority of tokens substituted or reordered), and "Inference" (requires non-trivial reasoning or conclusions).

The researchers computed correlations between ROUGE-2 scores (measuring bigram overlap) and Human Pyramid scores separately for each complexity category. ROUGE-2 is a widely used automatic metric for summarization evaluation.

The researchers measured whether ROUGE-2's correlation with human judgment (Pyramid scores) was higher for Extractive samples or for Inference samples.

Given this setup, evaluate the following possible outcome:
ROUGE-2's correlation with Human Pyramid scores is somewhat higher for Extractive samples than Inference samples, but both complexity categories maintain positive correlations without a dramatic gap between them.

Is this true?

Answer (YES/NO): NO